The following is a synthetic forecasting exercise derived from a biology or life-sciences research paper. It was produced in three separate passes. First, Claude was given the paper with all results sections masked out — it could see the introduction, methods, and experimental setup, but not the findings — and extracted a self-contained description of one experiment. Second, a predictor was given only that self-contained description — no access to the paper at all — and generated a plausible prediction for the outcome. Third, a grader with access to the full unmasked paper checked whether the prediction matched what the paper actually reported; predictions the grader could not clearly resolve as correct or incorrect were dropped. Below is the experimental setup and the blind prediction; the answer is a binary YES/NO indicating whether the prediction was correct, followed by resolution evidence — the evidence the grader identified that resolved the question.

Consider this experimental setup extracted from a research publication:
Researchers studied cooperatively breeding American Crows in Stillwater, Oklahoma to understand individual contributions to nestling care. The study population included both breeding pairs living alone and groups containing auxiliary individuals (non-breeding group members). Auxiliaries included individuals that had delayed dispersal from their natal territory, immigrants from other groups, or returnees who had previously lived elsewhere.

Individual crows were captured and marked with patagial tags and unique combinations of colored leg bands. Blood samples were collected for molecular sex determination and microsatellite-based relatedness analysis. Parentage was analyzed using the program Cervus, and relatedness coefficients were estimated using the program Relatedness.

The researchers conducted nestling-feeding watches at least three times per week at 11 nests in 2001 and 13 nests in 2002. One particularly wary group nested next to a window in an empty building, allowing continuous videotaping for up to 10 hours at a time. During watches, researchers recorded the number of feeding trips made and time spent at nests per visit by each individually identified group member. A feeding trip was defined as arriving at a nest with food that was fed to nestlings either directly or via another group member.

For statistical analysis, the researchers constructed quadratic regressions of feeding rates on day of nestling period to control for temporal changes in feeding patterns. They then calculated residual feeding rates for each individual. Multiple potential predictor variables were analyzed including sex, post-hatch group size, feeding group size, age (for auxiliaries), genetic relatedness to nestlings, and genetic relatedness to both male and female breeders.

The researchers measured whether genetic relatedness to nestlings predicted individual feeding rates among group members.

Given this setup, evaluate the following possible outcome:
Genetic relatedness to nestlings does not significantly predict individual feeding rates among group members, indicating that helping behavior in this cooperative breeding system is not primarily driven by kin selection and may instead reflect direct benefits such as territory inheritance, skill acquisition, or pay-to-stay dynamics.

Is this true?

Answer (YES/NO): YES